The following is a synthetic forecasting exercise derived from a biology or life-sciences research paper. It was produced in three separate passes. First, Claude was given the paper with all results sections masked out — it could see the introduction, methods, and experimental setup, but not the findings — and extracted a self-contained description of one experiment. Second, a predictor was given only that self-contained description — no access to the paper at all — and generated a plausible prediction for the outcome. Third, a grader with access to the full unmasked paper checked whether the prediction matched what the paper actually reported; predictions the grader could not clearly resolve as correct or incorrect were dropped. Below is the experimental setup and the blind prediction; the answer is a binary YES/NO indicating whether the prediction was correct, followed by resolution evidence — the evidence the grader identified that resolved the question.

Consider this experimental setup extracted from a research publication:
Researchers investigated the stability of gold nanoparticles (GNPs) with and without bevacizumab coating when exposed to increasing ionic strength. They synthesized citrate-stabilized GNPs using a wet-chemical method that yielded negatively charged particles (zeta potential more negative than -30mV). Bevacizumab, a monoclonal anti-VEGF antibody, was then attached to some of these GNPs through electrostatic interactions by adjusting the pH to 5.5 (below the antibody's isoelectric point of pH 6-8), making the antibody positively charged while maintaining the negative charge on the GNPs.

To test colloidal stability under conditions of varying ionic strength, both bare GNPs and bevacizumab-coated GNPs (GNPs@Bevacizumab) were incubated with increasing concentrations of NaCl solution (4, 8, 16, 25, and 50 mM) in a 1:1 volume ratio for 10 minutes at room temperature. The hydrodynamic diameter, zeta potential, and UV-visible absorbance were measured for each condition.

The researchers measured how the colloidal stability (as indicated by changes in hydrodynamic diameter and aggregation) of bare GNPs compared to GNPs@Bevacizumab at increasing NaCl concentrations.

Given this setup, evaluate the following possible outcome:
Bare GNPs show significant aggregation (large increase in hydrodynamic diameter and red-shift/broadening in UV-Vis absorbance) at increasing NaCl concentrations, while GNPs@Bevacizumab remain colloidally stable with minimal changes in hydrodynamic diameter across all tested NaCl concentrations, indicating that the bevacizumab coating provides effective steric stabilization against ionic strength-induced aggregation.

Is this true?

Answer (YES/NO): NO